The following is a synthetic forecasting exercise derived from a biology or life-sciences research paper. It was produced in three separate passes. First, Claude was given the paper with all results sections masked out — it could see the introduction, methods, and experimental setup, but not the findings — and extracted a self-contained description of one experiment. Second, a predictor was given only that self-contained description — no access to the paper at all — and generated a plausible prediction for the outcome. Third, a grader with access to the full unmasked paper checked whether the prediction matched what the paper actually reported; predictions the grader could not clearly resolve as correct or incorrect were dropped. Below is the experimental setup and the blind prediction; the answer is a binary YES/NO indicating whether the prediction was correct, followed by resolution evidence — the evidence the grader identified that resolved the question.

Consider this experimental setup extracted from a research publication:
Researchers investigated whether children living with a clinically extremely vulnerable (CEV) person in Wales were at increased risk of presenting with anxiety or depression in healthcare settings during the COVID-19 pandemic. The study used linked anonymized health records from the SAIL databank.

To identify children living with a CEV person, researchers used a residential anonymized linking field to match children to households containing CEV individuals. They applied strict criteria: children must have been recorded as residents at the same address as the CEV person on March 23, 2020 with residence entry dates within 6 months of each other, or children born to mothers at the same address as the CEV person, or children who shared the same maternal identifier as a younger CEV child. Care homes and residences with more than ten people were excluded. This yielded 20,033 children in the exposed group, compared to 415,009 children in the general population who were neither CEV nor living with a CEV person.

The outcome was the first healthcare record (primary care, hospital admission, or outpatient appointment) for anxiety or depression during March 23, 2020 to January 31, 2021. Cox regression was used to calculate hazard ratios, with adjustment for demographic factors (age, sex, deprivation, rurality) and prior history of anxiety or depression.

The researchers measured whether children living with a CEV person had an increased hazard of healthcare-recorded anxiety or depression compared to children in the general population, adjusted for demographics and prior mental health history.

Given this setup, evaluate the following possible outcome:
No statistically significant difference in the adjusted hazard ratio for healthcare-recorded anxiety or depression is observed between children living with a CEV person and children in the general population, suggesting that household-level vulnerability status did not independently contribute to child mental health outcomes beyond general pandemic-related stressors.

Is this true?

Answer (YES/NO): YES